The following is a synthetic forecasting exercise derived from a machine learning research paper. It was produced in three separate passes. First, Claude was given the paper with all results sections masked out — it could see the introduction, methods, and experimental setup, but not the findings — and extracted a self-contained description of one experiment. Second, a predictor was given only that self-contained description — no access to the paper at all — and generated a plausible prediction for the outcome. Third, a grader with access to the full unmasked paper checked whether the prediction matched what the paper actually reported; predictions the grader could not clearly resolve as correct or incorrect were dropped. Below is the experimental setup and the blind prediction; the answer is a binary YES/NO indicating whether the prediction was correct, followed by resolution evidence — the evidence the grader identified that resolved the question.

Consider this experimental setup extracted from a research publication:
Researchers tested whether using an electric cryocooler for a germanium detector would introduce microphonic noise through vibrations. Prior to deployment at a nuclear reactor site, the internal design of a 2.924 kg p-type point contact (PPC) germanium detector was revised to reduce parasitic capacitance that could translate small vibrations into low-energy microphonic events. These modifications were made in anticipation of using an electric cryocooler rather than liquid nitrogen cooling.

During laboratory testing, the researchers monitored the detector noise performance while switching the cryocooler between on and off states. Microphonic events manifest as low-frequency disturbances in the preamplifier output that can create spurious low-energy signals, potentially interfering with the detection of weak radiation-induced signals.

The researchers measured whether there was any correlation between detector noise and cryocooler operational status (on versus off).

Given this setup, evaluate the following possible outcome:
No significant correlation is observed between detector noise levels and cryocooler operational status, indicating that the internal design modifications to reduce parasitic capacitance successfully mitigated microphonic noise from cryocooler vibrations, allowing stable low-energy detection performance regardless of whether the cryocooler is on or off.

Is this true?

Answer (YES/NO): YES